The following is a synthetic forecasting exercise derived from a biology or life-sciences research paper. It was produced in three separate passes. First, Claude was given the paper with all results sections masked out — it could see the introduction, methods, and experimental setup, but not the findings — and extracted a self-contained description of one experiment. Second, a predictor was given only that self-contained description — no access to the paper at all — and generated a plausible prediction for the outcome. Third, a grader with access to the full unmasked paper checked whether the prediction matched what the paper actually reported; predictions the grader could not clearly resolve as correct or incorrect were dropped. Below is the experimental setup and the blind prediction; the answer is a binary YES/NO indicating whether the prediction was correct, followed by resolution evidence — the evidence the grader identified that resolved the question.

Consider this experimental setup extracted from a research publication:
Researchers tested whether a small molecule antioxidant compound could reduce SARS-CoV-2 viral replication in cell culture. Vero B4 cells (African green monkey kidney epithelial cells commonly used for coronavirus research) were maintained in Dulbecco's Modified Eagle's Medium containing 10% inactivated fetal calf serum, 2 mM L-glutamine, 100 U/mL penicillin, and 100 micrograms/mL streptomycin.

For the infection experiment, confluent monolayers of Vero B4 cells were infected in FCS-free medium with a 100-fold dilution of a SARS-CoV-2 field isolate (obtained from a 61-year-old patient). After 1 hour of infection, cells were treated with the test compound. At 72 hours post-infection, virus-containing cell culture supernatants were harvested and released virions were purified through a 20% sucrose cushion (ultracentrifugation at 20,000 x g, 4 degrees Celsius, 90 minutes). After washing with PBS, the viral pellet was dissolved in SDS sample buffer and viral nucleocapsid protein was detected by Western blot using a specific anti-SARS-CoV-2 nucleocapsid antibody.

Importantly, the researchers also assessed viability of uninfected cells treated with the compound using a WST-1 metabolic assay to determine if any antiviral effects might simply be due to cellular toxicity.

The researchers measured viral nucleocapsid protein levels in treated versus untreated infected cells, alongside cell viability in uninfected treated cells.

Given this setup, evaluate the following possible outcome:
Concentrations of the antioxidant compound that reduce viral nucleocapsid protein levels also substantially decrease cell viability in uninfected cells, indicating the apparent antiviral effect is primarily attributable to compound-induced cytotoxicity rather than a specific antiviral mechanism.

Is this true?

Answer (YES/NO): NO